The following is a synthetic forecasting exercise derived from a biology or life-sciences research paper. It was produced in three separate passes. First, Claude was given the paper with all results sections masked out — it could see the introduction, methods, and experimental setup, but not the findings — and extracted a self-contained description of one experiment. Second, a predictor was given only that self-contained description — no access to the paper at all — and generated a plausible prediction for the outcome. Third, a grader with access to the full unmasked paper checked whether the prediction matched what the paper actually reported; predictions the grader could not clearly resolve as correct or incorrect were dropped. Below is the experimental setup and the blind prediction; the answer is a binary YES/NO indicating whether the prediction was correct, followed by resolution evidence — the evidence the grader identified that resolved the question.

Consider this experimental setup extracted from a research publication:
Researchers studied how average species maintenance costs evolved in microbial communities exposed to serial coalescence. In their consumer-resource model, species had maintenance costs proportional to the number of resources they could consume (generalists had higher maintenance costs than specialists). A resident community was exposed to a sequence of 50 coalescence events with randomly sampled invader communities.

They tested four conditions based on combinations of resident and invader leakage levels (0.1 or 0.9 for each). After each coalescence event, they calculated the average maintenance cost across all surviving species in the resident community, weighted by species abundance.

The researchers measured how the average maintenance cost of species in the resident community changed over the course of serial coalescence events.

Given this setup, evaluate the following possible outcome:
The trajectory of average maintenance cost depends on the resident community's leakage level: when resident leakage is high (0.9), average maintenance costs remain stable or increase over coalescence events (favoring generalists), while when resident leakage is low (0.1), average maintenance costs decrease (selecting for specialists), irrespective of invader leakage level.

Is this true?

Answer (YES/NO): NO